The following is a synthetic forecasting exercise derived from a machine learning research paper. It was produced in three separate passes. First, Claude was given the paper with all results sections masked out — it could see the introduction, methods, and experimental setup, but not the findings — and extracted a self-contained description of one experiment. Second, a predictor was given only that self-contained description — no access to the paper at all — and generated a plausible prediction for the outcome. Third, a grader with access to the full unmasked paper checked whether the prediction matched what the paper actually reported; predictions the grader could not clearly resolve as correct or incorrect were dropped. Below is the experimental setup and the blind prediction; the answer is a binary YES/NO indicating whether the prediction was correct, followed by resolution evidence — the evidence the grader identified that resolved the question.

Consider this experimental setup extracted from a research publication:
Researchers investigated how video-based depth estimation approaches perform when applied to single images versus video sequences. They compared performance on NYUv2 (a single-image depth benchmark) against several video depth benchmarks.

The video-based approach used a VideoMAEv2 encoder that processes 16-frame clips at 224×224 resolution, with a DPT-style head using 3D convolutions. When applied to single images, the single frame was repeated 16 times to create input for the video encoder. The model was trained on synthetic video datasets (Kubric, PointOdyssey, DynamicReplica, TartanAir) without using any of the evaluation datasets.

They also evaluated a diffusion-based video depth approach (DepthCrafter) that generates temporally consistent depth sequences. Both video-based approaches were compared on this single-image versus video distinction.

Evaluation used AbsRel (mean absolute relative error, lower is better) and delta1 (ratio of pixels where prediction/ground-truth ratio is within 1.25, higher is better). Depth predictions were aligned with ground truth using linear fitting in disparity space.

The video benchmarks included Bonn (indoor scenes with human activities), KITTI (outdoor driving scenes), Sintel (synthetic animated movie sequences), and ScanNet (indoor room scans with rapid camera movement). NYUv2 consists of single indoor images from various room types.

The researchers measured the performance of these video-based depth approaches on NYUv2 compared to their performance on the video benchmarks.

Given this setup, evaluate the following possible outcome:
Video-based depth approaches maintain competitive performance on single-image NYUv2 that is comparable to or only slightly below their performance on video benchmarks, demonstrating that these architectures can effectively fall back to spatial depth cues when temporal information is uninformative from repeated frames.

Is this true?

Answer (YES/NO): YES